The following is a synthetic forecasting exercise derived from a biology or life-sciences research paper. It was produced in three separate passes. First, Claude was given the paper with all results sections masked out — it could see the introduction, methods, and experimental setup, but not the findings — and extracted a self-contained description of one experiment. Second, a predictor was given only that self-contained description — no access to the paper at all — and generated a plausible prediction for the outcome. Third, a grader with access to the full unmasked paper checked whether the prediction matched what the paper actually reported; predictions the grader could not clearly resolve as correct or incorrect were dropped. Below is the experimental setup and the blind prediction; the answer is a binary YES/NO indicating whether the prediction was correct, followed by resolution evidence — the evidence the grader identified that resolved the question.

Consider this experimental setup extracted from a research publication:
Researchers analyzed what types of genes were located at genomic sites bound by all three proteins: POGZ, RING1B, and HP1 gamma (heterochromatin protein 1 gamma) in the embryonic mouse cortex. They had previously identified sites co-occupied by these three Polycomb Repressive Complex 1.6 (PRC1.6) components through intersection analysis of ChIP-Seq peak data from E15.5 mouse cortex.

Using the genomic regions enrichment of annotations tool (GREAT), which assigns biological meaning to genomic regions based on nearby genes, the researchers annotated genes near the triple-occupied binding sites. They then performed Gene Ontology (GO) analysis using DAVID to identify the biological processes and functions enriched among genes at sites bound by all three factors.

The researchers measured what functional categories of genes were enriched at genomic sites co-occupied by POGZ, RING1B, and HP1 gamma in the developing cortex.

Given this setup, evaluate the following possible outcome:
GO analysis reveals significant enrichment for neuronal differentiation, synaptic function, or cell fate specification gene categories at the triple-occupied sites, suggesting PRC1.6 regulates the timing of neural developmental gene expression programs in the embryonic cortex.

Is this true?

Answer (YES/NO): NO